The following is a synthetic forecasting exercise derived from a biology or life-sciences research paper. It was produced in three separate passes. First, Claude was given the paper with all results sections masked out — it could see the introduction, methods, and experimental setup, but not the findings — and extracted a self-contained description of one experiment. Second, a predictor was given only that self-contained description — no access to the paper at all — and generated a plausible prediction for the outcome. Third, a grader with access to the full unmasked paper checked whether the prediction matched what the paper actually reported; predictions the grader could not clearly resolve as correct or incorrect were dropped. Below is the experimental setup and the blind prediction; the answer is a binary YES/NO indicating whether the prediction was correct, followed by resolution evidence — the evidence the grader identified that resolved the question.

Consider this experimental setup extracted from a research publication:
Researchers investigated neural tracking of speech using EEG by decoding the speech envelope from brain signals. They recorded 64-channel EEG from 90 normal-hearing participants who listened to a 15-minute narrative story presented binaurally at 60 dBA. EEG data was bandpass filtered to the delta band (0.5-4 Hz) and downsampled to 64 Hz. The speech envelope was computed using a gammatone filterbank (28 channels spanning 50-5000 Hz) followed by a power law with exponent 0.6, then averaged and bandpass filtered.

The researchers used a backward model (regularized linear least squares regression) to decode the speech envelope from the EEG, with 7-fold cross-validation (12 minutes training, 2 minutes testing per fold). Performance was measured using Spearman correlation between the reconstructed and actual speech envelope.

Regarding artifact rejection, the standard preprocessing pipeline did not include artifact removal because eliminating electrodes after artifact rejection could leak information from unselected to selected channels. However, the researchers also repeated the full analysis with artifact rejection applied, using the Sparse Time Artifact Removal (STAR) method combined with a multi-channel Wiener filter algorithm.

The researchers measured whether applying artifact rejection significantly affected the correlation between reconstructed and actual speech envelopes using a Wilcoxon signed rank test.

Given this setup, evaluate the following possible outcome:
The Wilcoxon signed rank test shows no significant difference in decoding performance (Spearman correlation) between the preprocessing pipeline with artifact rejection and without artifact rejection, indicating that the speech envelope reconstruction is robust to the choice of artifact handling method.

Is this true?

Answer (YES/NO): YES